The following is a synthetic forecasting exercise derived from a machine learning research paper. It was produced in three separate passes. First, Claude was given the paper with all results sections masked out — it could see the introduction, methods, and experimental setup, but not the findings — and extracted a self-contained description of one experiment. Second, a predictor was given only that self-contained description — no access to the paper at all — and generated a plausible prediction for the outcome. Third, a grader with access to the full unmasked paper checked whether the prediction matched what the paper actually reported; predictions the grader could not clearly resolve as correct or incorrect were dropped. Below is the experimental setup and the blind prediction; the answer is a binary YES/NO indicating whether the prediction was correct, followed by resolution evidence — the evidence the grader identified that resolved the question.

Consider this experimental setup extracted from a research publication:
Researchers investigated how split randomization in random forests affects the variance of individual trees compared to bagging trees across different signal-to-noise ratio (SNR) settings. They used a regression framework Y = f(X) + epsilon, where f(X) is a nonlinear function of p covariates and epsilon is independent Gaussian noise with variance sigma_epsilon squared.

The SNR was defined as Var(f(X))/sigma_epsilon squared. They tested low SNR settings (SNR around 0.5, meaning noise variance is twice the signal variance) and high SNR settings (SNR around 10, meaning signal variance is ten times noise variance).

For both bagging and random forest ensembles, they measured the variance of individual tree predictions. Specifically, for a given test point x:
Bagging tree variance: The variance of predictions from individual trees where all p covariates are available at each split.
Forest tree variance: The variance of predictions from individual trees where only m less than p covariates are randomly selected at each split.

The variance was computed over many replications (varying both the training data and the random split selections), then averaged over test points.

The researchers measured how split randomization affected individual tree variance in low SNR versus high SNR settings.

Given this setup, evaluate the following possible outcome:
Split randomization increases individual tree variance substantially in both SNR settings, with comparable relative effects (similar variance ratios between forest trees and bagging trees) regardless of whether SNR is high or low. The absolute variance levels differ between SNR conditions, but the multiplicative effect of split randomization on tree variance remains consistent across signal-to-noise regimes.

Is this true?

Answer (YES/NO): NO